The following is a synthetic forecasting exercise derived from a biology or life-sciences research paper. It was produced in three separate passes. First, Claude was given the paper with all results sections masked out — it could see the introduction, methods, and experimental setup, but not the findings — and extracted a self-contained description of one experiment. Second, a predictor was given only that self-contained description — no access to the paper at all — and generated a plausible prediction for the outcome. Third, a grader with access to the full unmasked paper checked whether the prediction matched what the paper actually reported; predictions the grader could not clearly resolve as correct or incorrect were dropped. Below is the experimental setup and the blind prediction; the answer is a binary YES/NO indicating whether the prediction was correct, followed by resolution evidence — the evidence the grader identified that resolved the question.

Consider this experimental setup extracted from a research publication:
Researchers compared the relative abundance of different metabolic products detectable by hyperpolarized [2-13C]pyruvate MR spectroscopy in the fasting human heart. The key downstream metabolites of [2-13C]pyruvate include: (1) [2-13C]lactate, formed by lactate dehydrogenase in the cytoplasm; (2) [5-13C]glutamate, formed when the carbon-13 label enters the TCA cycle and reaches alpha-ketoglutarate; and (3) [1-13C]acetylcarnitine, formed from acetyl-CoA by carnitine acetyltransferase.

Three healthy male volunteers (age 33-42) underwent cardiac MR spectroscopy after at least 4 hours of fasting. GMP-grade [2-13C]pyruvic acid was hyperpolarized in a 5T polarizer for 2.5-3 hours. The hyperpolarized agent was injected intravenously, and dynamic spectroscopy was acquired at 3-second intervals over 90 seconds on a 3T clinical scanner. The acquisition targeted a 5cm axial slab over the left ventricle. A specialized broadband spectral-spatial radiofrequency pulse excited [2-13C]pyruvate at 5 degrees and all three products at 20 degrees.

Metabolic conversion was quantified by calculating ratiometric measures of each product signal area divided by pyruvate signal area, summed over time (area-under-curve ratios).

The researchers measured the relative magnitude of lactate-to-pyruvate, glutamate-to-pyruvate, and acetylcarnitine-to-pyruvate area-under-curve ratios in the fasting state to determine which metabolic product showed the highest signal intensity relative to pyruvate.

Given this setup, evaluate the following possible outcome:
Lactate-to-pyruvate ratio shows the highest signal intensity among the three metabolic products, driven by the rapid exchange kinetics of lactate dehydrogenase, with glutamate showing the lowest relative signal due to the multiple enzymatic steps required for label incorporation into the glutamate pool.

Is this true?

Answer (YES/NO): NO